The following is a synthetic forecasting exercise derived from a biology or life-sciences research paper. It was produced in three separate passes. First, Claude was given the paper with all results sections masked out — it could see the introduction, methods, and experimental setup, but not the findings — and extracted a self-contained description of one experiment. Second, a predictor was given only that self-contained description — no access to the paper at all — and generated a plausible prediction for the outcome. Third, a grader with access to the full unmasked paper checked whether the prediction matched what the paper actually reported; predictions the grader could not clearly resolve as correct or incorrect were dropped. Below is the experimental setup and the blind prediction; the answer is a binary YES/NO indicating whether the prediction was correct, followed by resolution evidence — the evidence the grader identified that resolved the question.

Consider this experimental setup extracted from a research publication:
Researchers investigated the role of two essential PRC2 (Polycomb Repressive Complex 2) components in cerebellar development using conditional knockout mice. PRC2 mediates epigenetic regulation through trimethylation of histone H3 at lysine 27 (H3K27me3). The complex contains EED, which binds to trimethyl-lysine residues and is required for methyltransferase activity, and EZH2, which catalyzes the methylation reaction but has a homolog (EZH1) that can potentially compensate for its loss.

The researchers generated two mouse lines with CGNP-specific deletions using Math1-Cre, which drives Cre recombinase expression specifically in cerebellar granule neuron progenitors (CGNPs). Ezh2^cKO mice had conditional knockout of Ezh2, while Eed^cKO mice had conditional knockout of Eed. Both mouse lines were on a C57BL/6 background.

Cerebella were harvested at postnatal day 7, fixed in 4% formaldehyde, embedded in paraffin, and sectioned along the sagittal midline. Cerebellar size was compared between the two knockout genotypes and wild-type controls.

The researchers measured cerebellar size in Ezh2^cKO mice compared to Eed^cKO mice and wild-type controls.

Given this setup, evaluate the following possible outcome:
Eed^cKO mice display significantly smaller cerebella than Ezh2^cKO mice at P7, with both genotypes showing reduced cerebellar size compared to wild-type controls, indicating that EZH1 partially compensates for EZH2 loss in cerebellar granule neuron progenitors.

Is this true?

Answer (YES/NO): NO